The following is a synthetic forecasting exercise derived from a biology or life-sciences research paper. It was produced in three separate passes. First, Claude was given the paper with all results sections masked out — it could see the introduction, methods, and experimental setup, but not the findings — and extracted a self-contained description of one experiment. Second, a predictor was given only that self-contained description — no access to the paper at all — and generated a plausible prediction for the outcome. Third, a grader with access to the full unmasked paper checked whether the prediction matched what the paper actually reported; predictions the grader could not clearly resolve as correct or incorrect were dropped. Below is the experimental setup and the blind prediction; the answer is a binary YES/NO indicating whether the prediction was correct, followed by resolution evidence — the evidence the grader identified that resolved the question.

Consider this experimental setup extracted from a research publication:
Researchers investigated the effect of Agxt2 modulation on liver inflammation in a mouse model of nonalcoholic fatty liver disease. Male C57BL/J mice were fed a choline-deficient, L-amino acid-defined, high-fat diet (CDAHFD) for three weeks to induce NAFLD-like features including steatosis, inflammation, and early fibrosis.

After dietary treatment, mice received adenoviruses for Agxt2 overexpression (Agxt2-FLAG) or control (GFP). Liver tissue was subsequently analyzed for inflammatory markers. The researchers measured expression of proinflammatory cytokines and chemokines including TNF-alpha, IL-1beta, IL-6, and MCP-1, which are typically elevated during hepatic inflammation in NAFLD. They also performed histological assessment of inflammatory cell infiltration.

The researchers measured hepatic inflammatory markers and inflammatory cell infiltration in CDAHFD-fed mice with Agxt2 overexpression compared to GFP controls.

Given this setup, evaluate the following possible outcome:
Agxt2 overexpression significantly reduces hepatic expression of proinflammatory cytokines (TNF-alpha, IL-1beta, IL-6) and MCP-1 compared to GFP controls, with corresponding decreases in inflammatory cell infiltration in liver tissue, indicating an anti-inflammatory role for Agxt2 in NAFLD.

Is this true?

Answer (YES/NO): NO